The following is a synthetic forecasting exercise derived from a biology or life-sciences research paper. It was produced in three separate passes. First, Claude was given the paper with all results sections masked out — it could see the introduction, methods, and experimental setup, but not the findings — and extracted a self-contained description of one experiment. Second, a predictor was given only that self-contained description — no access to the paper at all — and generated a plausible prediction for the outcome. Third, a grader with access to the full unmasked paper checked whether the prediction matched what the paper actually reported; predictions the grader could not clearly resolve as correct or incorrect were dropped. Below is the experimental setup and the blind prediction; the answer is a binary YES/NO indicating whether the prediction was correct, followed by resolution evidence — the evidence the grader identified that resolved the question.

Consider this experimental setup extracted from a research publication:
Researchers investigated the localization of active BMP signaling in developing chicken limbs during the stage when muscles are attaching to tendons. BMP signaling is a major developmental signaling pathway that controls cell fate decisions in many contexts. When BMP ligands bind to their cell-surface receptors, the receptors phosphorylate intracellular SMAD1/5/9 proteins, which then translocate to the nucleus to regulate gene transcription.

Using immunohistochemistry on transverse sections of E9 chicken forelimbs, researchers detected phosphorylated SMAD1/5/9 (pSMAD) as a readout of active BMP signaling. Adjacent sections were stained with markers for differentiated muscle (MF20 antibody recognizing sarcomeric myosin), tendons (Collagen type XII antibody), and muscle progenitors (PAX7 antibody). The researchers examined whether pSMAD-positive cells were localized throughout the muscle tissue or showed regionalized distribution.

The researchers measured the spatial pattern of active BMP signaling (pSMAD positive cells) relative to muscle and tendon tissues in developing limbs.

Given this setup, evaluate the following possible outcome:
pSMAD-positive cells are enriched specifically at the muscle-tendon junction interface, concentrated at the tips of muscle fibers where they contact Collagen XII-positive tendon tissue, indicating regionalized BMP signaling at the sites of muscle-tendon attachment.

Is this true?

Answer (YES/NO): YES